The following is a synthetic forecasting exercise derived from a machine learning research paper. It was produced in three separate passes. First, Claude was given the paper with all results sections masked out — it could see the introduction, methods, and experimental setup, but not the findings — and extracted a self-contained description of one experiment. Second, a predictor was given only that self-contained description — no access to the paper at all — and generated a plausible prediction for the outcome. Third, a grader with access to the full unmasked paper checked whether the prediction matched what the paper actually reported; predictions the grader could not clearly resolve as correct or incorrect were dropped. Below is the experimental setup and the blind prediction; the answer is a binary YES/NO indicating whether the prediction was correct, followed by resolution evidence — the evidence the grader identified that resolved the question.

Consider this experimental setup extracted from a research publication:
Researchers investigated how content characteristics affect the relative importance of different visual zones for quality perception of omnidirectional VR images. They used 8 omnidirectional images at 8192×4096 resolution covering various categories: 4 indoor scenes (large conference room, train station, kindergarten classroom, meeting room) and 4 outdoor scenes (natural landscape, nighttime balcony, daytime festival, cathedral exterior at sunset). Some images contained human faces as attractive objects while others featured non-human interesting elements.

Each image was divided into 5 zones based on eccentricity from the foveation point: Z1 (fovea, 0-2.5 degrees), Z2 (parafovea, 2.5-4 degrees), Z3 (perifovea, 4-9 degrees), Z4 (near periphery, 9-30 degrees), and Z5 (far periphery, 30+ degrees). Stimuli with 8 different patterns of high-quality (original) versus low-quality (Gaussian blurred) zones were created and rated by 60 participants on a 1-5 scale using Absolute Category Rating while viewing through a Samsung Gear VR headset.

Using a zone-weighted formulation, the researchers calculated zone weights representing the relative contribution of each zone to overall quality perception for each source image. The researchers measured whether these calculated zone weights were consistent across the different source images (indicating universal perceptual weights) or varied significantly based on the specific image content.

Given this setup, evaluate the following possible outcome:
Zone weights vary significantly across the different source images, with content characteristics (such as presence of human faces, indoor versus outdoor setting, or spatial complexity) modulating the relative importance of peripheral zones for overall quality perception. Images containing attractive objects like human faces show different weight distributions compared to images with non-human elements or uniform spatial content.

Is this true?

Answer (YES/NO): YES